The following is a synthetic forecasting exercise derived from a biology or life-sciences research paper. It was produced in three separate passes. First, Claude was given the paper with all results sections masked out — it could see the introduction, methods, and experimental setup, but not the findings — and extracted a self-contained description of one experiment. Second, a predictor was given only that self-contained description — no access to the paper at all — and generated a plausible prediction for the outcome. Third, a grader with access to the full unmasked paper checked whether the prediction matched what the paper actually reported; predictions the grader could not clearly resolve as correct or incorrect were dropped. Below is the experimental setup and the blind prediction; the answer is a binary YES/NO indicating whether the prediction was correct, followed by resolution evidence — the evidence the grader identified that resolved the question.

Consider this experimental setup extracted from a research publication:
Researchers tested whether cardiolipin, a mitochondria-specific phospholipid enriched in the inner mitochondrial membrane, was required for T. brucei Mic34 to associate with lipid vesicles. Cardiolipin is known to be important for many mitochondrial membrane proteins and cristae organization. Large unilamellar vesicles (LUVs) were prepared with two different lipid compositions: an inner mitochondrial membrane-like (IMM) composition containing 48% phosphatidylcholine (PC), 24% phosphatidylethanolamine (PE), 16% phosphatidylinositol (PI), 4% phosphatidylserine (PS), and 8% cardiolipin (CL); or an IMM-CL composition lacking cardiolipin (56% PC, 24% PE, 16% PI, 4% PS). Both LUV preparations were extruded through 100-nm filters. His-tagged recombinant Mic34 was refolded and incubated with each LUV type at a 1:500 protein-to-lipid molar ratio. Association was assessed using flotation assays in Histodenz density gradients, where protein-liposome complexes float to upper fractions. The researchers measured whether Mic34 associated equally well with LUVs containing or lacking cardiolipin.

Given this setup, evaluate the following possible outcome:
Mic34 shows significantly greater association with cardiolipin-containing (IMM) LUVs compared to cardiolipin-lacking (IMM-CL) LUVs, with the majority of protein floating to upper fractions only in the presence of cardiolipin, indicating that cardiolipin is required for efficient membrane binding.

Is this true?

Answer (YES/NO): NO